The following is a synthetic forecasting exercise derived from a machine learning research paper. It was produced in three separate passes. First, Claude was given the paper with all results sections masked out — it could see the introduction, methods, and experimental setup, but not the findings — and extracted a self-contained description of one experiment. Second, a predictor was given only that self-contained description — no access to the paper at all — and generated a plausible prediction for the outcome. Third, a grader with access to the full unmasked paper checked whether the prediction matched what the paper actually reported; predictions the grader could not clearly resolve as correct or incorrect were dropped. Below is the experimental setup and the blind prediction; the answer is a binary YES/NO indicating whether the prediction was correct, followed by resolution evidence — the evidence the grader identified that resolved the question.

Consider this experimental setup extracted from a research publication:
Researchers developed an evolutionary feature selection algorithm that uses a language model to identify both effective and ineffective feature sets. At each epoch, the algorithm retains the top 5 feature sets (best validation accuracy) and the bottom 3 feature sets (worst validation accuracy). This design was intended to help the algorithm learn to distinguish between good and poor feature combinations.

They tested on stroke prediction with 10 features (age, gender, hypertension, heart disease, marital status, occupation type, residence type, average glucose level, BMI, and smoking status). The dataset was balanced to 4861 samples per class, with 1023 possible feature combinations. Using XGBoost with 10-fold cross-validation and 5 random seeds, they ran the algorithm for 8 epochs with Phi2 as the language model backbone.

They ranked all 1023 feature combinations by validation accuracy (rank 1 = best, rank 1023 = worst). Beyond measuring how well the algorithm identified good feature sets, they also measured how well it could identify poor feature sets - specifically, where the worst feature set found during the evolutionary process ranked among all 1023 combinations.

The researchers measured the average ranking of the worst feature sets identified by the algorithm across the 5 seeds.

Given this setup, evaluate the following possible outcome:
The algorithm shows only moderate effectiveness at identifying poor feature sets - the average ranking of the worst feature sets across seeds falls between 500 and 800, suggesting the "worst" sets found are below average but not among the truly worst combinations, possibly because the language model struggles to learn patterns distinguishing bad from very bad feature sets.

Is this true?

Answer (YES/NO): NO